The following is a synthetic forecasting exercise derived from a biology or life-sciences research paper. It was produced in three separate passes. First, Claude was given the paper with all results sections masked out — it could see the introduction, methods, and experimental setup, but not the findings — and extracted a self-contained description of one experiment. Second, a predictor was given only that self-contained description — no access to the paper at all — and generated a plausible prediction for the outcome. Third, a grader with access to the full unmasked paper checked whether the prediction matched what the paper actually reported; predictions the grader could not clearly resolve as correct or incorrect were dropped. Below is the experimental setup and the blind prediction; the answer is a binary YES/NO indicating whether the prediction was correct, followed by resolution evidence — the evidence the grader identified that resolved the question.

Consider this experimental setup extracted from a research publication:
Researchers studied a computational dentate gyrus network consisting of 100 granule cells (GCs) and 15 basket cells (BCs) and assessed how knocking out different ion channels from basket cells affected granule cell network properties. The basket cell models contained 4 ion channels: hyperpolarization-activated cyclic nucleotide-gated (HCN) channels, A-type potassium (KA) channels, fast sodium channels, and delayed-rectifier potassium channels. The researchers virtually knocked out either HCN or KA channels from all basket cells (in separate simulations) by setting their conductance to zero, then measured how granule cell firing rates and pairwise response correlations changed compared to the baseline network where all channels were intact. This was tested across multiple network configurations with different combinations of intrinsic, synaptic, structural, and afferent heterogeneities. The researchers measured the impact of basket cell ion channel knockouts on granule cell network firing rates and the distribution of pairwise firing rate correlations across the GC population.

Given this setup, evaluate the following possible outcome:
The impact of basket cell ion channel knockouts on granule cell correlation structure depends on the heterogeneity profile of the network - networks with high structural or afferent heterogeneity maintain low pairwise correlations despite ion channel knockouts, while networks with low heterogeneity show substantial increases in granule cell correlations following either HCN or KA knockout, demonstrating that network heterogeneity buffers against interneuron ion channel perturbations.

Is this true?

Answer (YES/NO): NO